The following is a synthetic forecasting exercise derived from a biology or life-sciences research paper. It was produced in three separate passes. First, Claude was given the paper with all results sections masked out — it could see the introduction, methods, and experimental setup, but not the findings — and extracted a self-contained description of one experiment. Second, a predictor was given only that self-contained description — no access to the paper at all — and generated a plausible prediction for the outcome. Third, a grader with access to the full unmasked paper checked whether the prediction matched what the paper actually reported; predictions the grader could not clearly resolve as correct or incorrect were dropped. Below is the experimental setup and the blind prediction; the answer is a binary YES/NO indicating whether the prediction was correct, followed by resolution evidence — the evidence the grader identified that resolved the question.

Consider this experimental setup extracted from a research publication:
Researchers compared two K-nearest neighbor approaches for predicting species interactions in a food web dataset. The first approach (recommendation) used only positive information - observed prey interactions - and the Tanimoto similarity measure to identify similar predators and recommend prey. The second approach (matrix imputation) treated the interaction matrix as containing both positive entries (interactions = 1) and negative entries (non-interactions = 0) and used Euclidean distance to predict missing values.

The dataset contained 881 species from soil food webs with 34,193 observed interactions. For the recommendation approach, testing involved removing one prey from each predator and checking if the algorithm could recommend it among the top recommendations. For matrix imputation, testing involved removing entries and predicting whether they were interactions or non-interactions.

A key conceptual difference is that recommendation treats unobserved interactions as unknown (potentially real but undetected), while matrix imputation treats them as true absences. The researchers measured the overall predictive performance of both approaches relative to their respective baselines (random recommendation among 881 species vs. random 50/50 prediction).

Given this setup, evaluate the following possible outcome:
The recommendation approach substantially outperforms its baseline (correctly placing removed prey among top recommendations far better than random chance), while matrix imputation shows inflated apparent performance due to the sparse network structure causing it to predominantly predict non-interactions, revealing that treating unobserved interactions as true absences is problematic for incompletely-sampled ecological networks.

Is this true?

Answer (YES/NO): NO